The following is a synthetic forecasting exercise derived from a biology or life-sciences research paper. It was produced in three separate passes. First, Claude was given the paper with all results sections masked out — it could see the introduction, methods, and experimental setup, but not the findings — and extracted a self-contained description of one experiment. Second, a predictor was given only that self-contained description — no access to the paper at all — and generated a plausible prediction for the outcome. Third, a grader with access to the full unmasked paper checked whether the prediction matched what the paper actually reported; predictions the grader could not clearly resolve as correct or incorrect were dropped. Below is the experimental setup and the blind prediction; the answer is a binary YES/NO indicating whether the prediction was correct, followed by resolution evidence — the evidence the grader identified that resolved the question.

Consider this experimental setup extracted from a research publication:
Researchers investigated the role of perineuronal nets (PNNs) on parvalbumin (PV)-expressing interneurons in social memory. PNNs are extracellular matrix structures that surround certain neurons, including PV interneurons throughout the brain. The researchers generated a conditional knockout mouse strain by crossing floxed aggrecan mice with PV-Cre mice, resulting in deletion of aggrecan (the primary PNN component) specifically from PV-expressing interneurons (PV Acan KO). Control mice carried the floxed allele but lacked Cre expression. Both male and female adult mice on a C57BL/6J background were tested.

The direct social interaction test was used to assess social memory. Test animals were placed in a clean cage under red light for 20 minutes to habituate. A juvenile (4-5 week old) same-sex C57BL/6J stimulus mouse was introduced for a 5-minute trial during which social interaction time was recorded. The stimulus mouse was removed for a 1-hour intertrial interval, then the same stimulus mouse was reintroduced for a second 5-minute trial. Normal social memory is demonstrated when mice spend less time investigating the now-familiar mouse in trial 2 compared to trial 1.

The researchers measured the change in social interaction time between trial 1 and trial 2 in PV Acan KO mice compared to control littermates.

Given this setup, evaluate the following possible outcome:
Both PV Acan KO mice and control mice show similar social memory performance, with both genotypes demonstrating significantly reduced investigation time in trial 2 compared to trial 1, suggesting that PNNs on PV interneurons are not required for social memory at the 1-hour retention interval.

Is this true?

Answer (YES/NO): YES